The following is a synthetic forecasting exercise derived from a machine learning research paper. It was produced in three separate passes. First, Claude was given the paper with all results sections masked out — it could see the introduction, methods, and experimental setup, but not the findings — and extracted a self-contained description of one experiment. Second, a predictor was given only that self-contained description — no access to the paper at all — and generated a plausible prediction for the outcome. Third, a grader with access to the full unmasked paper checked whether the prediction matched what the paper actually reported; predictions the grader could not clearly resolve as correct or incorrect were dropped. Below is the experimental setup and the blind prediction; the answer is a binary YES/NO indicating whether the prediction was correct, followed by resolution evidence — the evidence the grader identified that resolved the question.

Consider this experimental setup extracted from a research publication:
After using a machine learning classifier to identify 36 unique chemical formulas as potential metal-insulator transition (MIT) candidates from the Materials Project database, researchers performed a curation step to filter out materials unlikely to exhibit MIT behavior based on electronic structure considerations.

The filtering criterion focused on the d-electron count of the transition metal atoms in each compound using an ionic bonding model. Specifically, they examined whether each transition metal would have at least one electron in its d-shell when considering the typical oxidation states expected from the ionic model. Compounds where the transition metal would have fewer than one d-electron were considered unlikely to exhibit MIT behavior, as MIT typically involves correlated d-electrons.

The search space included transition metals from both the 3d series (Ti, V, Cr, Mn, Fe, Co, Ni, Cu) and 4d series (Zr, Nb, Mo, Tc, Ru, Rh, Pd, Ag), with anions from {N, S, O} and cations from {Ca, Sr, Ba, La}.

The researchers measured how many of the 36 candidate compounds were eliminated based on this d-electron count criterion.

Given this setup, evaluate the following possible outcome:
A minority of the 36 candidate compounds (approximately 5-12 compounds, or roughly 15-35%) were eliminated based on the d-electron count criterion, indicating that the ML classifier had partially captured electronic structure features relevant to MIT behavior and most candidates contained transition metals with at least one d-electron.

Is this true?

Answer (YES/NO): NO